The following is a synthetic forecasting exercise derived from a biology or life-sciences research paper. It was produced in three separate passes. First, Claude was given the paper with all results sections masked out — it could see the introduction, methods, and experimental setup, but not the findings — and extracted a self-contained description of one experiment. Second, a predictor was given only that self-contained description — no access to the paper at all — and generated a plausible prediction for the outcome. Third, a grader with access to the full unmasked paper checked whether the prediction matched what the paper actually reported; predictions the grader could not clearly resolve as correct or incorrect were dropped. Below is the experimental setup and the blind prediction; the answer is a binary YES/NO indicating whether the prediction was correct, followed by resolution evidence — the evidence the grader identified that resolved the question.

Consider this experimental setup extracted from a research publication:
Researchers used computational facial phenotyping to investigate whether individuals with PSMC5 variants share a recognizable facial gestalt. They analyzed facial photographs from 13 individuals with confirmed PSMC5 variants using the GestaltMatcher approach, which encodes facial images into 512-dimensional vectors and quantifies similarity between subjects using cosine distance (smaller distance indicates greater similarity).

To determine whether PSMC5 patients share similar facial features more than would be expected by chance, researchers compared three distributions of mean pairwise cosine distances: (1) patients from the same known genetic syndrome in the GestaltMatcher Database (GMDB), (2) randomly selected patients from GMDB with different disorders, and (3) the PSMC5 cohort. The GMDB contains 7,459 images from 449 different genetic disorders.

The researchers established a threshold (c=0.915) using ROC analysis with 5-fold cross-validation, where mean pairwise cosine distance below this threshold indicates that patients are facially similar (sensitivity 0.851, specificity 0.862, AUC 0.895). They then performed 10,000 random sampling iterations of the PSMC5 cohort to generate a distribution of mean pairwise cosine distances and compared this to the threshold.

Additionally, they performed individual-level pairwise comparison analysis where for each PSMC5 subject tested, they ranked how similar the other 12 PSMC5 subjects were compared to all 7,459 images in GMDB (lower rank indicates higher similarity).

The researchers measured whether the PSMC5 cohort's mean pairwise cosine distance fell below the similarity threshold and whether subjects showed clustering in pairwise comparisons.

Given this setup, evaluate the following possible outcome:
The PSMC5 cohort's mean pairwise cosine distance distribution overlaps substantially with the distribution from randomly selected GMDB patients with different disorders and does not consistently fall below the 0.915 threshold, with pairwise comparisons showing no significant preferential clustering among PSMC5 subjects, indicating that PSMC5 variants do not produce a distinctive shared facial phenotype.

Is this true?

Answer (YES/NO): NO